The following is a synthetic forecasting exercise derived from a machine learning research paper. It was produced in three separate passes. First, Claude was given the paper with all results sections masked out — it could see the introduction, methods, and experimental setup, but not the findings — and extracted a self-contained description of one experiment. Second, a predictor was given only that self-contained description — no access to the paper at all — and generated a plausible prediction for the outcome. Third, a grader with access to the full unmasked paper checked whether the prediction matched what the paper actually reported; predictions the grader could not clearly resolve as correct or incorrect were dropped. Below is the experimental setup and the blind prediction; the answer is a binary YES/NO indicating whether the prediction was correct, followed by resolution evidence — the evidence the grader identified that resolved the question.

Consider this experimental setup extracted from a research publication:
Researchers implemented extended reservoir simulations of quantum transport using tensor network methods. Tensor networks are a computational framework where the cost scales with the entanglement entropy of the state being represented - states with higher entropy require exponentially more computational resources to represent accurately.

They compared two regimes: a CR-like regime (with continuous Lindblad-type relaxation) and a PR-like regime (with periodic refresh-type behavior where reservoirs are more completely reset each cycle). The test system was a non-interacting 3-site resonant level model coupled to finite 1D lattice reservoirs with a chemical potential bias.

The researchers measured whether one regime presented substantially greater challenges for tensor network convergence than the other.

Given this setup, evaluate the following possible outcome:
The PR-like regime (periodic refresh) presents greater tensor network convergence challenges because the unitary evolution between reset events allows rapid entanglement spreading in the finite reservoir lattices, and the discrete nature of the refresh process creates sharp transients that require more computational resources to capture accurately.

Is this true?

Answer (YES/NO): NO